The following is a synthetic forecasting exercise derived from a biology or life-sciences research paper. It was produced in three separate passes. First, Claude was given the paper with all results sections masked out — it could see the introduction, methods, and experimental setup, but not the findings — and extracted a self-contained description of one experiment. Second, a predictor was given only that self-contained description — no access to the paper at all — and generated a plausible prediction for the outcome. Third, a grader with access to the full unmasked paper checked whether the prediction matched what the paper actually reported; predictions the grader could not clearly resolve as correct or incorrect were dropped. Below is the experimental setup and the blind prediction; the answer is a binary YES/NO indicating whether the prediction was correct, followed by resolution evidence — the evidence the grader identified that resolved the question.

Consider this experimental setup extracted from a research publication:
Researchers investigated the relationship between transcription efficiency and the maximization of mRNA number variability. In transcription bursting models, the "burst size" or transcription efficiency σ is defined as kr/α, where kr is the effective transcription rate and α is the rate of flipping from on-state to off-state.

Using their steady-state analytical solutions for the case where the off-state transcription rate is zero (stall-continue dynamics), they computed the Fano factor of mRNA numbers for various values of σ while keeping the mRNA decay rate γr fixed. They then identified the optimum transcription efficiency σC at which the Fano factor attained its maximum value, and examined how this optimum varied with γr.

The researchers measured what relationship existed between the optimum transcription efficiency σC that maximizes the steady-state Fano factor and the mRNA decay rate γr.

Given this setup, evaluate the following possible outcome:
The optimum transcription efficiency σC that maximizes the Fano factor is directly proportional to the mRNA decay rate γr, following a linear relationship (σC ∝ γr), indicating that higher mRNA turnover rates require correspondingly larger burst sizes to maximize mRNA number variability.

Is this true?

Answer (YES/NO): NO